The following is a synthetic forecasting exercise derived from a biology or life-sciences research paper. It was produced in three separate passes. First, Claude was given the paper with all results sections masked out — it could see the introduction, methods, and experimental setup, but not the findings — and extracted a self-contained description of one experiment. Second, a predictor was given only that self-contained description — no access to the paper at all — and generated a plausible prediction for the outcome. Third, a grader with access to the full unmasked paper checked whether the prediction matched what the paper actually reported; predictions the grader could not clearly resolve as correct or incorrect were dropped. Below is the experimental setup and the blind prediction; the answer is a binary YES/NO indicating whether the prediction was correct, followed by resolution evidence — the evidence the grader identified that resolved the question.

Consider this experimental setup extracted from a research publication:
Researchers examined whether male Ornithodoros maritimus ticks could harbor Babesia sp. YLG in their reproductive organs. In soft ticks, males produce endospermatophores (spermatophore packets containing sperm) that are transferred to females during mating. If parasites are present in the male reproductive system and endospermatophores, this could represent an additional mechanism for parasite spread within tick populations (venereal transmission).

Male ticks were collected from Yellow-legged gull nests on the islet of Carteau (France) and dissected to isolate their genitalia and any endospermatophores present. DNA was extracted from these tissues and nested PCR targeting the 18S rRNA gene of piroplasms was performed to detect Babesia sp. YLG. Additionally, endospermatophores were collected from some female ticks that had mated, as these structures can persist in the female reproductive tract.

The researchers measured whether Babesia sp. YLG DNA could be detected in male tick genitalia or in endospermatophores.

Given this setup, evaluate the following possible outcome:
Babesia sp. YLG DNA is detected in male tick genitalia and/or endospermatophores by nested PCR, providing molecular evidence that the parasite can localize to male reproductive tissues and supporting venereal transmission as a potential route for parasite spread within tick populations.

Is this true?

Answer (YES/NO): YES